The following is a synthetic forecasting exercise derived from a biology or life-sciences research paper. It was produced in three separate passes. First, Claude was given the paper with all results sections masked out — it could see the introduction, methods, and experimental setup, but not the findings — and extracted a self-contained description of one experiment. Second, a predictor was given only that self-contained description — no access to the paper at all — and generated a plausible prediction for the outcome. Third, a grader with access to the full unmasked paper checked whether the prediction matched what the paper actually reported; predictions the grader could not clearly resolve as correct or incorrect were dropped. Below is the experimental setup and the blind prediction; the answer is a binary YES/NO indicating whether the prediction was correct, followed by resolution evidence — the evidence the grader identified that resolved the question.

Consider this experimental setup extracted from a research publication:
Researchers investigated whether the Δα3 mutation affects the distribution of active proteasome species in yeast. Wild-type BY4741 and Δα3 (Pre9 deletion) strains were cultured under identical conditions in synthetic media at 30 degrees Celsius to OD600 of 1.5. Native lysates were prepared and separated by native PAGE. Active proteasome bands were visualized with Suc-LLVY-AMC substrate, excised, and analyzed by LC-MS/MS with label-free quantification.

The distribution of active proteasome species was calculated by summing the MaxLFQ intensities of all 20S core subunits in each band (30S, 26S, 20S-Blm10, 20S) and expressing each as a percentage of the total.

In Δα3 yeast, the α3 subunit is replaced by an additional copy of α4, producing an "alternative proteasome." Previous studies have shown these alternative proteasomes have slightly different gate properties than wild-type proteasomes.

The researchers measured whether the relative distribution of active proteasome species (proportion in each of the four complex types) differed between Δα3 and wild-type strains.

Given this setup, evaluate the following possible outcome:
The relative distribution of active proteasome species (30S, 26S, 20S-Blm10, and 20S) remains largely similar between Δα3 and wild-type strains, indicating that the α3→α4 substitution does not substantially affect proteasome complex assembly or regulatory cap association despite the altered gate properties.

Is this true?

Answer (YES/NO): NO